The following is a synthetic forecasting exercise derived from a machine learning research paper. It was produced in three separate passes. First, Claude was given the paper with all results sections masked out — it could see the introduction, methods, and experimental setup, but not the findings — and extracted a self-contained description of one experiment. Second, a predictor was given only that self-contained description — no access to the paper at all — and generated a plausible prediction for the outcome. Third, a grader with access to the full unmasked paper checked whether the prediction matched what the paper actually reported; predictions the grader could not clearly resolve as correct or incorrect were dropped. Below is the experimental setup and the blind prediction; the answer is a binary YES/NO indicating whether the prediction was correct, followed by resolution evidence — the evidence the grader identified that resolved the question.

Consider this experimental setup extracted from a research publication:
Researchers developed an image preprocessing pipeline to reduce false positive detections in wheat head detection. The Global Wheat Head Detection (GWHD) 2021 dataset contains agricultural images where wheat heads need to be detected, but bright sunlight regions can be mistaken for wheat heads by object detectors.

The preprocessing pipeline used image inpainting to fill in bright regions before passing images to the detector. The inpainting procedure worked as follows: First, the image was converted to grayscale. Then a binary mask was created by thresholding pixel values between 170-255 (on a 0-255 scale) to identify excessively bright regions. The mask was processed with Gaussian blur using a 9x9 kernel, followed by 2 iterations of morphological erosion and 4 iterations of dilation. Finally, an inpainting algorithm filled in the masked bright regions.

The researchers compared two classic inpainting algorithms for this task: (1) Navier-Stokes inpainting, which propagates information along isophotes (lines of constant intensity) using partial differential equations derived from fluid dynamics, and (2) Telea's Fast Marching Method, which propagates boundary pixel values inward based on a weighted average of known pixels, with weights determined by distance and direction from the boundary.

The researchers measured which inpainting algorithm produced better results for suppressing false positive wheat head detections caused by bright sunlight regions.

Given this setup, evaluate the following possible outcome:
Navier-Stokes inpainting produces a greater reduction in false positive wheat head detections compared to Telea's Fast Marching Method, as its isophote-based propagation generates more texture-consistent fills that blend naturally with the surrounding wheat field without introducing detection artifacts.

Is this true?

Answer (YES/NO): YES